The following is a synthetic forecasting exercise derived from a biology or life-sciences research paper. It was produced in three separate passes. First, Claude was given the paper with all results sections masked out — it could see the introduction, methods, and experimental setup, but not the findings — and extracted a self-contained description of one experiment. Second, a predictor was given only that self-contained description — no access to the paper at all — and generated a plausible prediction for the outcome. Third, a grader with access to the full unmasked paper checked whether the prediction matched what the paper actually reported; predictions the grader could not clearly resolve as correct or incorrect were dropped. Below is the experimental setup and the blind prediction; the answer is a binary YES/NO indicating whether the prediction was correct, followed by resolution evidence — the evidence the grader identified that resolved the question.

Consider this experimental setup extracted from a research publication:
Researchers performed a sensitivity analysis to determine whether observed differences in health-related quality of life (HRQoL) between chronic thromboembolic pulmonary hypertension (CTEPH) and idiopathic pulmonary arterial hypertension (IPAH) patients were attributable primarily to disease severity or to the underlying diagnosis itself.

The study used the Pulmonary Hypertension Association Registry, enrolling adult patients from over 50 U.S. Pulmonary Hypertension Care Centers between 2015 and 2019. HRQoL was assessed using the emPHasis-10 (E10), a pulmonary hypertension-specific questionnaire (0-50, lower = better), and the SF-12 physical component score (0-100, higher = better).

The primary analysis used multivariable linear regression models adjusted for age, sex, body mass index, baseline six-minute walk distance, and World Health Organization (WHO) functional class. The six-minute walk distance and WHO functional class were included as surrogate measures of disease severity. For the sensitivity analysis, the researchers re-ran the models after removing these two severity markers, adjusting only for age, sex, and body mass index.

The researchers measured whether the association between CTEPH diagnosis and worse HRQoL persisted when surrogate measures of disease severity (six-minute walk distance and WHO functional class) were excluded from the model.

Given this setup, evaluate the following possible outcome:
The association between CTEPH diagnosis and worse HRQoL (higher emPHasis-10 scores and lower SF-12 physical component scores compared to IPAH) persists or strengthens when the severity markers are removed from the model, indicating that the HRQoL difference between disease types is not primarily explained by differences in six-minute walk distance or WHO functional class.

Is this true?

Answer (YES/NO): NO